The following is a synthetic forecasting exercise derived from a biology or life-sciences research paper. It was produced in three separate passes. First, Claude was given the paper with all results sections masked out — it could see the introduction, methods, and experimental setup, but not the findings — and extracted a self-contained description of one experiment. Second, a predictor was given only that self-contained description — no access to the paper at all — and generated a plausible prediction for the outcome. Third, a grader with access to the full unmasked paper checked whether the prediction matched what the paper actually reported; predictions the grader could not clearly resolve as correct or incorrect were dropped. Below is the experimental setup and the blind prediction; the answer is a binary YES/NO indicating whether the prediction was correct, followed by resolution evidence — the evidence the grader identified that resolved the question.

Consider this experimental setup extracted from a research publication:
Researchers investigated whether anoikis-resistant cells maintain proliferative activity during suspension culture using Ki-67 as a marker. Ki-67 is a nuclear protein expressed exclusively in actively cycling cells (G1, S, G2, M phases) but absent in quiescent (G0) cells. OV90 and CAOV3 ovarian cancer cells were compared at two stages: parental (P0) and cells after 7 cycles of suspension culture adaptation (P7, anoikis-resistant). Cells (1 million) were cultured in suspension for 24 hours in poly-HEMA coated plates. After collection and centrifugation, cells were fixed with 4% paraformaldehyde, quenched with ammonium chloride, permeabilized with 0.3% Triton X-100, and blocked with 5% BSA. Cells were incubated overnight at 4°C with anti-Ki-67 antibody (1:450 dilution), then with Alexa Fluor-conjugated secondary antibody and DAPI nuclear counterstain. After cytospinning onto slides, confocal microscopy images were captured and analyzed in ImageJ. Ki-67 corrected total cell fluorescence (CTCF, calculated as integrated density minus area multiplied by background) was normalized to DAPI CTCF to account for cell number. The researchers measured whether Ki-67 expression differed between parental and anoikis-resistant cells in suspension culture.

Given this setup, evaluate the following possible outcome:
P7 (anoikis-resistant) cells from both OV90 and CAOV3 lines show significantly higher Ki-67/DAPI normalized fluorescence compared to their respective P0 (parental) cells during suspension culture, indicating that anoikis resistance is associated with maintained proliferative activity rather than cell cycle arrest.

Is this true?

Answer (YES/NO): NO